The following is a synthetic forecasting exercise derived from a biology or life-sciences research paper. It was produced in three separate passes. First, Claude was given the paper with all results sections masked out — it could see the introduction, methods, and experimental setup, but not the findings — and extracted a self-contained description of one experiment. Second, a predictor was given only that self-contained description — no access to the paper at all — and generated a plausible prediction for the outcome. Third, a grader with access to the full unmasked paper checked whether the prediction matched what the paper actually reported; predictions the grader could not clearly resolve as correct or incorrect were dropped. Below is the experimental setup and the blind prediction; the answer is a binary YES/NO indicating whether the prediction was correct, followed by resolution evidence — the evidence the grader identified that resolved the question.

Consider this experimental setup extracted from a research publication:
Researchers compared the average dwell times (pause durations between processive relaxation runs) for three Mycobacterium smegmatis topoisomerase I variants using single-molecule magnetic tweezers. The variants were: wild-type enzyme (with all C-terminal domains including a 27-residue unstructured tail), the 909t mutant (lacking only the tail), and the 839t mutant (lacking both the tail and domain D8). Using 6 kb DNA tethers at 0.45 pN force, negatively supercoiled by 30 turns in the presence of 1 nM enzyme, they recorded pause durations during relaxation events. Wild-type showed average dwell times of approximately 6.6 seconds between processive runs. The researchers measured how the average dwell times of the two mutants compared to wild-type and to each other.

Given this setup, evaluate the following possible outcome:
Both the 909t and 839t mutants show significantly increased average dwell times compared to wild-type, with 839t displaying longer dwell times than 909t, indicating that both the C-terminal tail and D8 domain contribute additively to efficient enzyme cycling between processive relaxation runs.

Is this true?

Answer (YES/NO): NO